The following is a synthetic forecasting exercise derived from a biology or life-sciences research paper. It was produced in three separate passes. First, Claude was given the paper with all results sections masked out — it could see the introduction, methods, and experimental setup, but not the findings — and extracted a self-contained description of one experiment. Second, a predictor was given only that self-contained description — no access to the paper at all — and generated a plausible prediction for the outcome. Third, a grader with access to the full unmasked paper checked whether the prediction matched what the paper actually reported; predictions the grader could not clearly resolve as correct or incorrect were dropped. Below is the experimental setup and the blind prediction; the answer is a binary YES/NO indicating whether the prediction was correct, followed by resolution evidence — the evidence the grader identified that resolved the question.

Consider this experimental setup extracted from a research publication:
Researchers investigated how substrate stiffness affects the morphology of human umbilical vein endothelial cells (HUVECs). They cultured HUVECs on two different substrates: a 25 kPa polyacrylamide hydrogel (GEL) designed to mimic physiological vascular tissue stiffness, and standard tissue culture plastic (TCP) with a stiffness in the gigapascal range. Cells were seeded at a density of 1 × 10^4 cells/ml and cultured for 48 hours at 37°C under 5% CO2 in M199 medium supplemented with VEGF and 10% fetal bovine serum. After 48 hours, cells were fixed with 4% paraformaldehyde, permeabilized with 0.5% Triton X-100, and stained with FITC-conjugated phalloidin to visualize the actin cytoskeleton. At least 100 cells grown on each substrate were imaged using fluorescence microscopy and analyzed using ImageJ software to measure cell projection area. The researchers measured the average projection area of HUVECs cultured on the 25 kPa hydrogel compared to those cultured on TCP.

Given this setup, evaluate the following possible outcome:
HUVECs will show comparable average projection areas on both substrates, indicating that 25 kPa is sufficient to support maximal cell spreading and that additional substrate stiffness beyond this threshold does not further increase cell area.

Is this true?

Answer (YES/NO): NO